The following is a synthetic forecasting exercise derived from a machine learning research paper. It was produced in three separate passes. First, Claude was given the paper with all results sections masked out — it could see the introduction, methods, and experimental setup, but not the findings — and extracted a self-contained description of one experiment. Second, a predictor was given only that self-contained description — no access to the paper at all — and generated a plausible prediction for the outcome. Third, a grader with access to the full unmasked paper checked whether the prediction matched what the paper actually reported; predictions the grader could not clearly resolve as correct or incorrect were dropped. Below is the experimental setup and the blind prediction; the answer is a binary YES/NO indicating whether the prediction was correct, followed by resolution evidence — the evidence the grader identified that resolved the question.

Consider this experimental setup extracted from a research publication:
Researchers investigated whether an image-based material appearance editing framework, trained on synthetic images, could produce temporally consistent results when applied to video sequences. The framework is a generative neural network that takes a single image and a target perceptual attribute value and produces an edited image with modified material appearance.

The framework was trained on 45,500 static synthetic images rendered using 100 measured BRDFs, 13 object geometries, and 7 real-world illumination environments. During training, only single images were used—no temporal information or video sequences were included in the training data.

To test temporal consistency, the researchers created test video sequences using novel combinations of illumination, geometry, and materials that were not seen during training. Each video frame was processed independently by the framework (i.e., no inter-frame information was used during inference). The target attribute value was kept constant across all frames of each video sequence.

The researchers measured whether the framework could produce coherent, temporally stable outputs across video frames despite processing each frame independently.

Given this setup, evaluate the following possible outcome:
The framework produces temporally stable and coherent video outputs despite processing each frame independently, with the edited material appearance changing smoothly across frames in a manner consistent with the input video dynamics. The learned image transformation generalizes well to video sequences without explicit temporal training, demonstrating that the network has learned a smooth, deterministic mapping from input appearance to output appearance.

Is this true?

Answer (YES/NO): YES